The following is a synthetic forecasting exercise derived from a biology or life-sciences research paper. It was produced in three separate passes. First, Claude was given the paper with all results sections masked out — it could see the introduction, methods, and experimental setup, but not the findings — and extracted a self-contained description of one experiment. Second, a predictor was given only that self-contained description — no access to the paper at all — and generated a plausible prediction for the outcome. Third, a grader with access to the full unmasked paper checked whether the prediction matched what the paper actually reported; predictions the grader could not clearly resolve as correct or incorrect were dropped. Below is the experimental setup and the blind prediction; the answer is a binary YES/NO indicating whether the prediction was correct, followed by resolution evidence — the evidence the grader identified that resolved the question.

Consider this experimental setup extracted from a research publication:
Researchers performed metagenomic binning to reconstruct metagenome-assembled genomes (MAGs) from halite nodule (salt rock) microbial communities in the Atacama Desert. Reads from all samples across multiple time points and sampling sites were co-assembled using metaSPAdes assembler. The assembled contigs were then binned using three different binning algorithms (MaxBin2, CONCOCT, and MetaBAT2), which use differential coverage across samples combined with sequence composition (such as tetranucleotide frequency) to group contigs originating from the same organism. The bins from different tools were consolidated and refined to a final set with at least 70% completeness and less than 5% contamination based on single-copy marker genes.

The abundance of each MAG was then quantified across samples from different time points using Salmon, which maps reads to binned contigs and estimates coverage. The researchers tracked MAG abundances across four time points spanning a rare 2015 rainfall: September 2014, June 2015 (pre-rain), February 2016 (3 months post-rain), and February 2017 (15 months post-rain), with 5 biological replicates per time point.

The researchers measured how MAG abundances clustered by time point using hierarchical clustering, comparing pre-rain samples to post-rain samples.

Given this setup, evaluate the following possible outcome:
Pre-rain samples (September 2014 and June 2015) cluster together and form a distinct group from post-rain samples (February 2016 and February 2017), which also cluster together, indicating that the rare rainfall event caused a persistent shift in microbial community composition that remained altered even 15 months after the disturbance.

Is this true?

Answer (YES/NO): YES